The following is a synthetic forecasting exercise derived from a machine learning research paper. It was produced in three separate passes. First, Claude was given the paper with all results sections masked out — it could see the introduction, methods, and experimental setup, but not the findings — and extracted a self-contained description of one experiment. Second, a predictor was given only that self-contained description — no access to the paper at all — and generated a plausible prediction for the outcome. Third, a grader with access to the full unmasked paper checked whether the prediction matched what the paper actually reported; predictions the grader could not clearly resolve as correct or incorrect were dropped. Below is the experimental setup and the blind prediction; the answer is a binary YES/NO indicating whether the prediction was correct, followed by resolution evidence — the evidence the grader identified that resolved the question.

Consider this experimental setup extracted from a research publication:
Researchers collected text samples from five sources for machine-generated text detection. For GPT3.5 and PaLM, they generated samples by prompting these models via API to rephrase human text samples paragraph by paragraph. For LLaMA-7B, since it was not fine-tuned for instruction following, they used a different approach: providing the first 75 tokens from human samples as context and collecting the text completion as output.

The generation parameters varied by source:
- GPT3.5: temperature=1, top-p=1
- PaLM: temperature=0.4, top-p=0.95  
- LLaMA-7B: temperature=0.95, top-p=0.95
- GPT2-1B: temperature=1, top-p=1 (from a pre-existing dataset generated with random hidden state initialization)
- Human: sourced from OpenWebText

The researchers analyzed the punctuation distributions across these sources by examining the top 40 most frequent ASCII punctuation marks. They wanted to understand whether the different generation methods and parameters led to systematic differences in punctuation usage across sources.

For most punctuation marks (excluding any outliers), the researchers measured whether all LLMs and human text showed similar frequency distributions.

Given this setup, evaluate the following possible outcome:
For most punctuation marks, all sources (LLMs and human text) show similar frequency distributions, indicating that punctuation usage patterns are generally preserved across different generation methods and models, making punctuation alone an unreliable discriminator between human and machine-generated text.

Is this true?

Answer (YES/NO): NO